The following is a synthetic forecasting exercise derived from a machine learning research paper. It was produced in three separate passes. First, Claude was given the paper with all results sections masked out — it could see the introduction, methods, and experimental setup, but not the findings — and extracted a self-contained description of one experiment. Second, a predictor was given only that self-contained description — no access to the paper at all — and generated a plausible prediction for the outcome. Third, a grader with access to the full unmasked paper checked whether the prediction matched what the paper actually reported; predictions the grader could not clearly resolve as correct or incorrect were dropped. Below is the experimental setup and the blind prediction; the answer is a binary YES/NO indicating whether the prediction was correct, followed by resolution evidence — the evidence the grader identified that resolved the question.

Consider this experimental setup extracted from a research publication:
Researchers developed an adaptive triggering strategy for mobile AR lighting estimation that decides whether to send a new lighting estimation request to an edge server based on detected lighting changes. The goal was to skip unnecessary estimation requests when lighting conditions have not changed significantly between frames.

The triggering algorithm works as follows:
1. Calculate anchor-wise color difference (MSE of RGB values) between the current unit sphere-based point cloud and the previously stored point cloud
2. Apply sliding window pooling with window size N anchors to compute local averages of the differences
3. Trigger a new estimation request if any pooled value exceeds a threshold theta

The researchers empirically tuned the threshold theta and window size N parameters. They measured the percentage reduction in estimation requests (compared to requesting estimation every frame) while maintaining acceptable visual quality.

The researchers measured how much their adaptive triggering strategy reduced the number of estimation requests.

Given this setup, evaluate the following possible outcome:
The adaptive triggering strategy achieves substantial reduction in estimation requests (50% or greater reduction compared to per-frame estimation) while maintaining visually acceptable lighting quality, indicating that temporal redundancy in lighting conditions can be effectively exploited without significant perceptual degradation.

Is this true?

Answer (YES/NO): YES